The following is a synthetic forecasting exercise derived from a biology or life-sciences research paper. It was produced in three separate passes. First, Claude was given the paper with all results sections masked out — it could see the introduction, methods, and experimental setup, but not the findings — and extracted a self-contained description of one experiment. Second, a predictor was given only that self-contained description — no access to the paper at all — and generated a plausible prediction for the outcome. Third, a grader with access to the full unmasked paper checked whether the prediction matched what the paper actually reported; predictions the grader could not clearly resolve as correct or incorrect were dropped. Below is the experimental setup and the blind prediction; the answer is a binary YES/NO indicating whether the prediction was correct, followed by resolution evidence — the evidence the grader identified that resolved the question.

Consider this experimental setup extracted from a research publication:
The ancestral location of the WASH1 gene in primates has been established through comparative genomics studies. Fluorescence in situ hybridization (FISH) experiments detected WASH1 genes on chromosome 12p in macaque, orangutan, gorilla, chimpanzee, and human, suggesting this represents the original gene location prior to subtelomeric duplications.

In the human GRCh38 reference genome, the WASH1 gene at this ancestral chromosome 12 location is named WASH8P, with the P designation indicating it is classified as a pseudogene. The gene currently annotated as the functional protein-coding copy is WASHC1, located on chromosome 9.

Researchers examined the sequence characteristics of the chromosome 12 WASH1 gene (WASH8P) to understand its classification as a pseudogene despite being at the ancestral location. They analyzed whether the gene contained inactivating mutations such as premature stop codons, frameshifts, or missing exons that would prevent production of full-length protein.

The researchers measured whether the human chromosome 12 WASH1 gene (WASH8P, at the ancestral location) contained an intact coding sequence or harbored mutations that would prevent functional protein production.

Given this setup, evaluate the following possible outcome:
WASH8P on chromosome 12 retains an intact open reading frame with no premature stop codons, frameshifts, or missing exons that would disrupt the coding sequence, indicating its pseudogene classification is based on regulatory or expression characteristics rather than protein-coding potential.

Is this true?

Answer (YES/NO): NO